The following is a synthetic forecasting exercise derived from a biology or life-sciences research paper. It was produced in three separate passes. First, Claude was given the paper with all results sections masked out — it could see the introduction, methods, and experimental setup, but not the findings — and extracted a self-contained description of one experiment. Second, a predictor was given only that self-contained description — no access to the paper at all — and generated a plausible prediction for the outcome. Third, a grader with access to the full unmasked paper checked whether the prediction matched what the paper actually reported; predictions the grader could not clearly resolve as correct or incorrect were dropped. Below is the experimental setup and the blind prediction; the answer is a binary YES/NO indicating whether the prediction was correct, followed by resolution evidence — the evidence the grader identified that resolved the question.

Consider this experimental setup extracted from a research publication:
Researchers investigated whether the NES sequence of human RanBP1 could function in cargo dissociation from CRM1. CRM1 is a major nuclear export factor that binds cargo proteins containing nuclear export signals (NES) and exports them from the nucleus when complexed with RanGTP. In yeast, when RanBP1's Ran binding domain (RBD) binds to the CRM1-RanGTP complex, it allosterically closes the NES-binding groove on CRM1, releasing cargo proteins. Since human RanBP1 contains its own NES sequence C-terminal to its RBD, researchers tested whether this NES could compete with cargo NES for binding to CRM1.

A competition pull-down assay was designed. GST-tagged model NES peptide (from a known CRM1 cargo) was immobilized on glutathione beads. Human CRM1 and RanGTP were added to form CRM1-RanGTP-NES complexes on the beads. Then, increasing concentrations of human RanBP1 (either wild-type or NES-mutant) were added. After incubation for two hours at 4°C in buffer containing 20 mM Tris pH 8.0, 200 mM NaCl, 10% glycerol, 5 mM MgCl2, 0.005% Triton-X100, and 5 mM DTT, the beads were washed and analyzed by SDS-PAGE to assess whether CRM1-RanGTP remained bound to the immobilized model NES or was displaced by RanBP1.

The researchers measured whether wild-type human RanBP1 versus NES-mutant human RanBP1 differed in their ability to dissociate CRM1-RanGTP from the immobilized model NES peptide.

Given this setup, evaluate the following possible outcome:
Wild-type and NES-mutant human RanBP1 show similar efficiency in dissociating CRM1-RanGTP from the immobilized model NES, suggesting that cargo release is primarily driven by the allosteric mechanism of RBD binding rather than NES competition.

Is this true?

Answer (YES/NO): YES